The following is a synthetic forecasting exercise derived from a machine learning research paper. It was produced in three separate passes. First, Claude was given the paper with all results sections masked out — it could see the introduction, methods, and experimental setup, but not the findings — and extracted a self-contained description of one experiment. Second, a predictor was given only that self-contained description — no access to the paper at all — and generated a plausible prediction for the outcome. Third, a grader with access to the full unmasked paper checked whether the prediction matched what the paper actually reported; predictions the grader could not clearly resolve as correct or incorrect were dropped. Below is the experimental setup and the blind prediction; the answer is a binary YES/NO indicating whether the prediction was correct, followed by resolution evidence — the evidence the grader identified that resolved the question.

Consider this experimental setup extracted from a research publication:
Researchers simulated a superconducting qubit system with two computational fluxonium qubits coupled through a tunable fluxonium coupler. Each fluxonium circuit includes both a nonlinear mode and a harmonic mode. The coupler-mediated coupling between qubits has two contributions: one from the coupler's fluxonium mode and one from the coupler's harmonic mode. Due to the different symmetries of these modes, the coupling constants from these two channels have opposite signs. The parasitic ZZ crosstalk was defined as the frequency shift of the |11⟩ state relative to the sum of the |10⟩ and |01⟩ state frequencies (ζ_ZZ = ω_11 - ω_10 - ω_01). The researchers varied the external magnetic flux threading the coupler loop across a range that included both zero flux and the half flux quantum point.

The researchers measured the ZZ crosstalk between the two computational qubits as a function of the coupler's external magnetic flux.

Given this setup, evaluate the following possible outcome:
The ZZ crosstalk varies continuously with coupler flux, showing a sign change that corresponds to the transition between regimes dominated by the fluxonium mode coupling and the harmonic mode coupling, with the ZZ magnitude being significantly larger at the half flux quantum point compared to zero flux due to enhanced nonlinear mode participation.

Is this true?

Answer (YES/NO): NO